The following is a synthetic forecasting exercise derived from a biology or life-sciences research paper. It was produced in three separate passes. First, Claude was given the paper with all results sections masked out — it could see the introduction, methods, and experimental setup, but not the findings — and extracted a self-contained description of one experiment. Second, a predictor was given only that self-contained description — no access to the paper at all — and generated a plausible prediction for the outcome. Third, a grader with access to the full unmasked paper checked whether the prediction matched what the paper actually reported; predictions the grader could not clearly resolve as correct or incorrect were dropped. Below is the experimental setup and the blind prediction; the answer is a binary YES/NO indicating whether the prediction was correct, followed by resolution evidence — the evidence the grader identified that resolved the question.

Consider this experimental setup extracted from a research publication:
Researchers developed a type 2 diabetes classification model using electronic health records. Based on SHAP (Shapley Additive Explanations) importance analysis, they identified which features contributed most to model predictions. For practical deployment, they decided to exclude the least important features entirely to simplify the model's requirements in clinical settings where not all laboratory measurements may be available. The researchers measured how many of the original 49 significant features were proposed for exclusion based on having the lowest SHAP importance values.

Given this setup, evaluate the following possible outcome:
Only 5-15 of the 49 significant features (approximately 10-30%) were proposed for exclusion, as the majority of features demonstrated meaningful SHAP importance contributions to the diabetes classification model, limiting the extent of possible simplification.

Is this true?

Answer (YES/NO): YES